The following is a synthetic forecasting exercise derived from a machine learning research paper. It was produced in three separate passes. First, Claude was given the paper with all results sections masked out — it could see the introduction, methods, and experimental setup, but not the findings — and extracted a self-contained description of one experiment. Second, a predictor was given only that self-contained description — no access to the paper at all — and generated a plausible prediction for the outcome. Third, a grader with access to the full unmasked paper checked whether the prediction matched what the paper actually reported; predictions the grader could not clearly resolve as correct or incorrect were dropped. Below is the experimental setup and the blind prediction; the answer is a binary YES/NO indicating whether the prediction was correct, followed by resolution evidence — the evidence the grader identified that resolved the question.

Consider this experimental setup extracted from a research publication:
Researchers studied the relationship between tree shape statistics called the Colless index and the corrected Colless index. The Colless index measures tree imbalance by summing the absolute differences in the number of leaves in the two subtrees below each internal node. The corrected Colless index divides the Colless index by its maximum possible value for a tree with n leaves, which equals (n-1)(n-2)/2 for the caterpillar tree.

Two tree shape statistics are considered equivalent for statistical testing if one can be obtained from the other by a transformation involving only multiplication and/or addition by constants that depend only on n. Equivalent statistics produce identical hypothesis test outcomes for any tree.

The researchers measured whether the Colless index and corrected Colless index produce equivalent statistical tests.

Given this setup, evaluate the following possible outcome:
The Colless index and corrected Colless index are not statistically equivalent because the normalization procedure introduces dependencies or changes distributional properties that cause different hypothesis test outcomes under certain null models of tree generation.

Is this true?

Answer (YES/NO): NO